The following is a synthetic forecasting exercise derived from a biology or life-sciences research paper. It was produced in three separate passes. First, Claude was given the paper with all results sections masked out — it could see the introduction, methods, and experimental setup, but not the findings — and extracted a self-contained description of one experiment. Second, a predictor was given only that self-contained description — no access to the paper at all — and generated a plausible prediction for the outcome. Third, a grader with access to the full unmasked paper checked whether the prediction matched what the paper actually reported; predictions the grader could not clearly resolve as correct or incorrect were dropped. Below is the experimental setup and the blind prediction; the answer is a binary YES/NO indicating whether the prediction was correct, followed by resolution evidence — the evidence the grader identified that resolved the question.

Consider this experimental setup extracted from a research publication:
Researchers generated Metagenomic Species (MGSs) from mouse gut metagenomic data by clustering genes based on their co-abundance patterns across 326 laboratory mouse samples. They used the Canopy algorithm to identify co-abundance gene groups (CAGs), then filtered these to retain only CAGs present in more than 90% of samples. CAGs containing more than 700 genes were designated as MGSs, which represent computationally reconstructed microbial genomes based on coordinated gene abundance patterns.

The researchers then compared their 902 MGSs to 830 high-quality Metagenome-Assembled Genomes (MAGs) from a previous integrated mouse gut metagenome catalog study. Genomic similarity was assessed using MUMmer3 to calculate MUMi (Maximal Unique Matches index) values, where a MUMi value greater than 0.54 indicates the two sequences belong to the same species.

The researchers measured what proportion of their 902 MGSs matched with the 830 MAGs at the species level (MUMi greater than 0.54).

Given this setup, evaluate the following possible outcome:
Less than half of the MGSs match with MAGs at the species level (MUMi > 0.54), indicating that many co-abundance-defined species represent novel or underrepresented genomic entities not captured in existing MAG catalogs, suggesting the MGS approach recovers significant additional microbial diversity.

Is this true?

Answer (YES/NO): NO